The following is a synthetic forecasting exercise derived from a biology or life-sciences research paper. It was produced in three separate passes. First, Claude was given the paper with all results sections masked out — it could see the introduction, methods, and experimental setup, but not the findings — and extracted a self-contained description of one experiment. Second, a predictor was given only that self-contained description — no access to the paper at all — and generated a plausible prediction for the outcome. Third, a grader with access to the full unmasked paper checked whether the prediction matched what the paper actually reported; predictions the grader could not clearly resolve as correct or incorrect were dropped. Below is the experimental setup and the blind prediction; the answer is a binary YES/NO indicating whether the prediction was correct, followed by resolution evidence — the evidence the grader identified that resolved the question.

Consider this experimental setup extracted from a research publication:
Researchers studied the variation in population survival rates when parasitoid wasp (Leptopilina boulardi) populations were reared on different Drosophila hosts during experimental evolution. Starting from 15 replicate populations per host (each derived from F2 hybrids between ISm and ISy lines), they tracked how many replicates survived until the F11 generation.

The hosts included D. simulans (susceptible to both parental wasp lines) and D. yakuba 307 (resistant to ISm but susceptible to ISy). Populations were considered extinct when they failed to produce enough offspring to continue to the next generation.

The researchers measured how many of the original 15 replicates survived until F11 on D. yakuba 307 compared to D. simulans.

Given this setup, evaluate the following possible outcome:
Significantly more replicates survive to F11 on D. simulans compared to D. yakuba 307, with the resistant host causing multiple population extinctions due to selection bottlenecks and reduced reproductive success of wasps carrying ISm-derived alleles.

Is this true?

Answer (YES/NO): YES